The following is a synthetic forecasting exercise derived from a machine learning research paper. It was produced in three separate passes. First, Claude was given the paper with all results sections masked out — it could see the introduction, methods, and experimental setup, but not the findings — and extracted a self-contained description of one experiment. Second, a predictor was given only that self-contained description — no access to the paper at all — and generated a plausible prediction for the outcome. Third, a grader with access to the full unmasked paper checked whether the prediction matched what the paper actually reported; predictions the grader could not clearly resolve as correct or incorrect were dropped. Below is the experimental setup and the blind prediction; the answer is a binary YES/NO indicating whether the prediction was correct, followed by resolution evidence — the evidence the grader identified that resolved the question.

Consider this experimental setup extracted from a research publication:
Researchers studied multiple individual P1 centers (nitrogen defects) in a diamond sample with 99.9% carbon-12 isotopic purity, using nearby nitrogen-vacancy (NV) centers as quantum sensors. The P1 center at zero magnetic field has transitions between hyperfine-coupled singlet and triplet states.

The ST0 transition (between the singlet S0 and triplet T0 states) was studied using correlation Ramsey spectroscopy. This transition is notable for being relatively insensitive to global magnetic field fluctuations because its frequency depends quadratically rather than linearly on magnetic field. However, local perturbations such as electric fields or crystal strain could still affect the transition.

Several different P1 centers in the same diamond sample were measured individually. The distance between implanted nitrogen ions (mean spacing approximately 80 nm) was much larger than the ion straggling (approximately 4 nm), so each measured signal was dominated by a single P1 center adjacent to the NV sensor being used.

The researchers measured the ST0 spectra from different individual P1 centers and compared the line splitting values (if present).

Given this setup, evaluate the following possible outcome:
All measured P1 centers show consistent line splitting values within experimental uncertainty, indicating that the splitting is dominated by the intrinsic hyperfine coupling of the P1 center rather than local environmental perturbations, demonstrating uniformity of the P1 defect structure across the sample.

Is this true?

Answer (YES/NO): NO